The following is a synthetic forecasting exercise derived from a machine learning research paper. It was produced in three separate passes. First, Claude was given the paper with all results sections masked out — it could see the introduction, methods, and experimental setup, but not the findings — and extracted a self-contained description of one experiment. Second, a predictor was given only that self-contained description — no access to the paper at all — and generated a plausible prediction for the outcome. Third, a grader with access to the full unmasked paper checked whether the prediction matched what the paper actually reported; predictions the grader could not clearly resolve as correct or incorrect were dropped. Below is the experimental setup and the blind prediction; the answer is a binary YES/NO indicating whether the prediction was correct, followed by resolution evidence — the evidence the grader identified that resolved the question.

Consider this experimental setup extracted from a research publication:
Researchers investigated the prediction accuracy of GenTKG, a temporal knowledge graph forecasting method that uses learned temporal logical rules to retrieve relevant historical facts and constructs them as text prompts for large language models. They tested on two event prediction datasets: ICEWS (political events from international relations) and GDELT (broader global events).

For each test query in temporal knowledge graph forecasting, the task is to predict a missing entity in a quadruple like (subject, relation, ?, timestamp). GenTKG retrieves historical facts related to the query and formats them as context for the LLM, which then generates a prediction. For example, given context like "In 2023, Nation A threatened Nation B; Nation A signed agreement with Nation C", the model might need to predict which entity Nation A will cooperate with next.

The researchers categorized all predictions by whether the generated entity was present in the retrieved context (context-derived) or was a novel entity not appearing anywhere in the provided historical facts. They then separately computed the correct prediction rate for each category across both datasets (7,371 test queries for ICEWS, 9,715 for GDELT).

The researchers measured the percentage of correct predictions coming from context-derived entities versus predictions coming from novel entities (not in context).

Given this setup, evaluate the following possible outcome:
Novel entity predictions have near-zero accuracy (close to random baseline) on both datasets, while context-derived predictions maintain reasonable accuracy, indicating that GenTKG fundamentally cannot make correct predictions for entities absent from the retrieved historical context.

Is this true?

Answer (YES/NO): YES